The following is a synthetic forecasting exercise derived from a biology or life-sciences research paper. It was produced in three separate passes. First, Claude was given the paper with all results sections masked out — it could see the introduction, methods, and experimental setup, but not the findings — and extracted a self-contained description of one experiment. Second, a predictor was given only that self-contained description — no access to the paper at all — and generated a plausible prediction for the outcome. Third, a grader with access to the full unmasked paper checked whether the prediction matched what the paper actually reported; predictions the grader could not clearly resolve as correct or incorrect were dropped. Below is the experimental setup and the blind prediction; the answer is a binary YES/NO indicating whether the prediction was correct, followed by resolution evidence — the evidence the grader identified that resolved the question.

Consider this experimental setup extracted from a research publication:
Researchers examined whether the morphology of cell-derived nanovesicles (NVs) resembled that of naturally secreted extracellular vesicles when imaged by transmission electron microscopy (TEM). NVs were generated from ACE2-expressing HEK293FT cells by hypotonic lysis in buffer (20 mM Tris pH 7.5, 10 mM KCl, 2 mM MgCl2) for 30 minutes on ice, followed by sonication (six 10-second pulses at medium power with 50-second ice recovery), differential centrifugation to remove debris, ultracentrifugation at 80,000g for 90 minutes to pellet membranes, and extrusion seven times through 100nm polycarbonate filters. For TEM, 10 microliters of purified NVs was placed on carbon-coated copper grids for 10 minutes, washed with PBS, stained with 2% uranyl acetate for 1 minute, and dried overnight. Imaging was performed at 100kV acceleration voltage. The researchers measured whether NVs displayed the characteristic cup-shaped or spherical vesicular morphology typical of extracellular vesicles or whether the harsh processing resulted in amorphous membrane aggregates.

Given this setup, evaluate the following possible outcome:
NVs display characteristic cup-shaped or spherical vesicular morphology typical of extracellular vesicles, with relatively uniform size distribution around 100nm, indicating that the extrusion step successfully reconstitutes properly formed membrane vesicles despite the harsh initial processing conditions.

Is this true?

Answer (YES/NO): NO